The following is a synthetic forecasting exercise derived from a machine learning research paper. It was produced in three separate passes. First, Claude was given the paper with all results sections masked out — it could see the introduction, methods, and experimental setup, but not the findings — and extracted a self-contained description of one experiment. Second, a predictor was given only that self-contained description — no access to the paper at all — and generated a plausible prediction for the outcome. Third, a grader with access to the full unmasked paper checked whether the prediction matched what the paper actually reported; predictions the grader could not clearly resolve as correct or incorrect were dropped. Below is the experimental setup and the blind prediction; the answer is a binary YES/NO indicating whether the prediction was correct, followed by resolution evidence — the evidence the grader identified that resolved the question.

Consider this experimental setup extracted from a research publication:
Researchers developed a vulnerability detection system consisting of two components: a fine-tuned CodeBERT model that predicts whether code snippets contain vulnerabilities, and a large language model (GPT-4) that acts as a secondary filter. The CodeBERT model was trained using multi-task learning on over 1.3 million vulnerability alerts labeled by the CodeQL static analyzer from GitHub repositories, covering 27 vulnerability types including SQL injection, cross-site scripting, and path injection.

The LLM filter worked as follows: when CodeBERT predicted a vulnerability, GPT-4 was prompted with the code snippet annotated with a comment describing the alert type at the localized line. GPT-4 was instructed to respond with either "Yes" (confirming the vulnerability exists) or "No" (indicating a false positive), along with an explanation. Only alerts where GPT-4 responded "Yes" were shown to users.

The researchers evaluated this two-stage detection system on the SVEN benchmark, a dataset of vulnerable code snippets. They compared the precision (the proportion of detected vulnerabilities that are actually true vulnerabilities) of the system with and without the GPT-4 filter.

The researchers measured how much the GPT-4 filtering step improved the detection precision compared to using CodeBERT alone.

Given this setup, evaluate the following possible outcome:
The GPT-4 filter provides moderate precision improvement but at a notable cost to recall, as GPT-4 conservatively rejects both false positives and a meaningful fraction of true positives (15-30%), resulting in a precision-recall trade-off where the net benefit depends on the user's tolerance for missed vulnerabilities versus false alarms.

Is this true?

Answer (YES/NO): NO